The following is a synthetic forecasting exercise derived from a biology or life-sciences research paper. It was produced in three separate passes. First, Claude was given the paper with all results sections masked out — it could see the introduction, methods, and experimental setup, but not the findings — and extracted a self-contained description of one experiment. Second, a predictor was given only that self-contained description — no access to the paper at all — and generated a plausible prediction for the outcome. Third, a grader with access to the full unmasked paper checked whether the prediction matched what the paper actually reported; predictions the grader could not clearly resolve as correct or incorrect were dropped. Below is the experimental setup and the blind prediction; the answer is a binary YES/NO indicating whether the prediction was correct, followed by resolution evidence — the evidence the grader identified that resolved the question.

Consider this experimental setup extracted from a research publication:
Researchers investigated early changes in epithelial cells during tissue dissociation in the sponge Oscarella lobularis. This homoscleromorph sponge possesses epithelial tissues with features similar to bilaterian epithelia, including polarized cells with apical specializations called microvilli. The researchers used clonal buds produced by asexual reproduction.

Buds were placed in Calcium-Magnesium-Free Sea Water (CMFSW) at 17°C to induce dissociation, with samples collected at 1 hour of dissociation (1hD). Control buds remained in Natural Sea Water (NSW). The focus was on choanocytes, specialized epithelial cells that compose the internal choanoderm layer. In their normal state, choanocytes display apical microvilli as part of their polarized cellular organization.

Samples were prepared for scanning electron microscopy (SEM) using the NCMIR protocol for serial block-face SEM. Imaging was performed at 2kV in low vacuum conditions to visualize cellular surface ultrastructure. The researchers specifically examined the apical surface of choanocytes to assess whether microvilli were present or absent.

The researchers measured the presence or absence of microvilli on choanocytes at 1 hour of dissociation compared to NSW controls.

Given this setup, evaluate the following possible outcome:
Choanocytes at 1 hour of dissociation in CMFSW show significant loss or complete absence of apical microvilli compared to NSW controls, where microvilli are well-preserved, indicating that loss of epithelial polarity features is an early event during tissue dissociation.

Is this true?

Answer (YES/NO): YES